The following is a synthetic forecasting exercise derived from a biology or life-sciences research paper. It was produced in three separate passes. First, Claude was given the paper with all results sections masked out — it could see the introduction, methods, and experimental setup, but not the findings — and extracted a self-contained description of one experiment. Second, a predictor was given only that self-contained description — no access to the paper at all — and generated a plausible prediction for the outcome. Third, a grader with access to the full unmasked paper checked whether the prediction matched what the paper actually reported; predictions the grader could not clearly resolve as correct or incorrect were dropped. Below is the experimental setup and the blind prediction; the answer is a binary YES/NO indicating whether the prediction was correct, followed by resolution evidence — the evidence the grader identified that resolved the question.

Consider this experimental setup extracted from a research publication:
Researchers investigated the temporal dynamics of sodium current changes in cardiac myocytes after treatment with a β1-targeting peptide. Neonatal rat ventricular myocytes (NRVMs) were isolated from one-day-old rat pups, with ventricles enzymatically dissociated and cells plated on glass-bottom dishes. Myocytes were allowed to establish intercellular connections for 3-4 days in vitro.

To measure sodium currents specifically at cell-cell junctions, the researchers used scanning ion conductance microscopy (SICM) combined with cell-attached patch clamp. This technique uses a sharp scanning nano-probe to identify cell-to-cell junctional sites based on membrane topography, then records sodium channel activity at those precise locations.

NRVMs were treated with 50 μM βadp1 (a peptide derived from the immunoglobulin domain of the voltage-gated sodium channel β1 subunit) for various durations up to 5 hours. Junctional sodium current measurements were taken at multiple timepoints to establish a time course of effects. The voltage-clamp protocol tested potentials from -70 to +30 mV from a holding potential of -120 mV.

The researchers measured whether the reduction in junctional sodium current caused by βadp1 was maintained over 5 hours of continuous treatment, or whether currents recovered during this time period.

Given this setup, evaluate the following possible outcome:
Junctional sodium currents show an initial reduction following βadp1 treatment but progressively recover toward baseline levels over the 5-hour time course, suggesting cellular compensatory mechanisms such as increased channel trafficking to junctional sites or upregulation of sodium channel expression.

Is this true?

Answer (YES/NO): NO